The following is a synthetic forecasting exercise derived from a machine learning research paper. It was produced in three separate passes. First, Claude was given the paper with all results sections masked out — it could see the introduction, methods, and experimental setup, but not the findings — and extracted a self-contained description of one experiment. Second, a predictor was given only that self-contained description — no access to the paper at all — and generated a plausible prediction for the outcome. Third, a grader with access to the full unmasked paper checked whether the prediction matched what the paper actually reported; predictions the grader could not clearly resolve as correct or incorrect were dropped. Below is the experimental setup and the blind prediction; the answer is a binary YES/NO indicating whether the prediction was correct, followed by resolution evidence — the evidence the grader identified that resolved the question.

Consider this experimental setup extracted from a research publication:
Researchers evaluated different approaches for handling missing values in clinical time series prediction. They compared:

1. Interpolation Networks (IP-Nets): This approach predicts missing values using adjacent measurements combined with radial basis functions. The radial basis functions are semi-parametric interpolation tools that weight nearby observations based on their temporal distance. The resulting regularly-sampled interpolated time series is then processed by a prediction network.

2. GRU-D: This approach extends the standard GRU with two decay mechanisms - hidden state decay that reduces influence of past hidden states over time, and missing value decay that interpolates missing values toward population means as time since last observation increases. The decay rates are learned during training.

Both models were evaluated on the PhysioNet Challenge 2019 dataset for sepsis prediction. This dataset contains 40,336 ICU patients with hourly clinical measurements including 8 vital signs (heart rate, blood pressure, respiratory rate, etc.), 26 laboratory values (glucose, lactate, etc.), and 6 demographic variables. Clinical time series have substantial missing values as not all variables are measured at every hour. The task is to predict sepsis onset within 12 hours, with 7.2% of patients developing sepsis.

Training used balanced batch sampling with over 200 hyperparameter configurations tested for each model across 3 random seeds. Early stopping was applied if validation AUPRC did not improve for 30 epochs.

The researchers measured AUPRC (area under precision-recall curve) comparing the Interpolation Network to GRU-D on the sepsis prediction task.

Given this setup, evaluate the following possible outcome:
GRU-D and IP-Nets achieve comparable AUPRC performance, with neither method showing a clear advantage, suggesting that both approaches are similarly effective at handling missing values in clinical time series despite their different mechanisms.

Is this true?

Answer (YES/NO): YES